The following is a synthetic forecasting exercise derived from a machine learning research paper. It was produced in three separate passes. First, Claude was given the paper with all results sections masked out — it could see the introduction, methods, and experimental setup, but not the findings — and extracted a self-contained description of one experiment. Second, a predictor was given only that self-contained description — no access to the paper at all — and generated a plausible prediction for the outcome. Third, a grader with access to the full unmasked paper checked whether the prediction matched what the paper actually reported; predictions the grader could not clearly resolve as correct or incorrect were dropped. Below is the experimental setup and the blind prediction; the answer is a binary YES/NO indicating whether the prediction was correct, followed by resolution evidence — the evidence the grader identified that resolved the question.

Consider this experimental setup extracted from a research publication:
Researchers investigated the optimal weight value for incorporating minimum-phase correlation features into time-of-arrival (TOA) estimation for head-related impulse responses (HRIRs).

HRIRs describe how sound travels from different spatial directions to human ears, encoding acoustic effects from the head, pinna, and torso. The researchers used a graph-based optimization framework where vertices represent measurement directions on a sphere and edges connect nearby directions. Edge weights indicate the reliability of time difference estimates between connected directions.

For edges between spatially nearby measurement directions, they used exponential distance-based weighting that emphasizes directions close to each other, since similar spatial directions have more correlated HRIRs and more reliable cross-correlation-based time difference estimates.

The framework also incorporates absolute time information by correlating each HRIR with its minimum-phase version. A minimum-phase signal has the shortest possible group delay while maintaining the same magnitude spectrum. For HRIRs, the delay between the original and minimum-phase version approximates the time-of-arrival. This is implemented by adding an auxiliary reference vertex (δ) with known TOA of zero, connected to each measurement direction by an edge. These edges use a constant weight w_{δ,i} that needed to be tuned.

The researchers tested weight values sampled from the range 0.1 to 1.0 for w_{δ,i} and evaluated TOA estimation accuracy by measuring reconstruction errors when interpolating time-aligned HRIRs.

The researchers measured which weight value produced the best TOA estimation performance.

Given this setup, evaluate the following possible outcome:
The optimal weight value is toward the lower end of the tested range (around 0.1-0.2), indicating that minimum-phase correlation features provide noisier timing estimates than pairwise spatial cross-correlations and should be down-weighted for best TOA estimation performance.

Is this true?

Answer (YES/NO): YES